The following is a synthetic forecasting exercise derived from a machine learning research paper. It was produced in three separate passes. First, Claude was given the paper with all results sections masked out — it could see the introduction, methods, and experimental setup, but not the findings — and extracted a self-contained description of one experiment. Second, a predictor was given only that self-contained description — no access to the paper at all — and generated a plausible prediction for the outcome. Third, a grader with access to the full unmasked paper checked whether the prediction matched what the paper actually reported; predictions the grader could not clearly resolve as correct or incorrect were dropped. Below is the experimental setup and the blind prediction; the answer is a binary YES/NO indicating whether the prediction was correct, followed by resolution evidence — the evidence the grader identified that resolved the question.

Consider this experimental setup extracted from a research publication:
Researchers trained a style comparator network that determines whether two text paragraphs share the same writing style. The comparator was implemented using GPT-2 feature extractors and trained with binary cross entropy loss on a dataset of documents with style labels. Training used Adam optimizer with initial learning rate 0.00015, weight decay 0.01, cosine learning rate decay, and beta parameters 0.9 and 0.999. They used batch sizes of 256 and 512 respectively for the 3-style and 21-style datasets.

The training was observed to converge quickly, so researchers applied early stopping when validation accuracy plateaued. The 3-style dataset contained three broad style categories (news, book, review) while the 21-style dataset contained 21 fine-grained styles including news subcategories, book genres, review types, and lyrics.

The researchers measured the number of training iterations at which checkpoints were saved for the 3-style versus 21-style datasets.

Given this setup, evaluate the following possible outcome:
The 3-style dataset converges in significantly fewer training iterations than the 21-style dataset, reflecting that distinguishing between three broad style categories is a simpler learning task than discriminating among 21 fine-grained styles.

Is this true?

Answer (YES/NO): YES